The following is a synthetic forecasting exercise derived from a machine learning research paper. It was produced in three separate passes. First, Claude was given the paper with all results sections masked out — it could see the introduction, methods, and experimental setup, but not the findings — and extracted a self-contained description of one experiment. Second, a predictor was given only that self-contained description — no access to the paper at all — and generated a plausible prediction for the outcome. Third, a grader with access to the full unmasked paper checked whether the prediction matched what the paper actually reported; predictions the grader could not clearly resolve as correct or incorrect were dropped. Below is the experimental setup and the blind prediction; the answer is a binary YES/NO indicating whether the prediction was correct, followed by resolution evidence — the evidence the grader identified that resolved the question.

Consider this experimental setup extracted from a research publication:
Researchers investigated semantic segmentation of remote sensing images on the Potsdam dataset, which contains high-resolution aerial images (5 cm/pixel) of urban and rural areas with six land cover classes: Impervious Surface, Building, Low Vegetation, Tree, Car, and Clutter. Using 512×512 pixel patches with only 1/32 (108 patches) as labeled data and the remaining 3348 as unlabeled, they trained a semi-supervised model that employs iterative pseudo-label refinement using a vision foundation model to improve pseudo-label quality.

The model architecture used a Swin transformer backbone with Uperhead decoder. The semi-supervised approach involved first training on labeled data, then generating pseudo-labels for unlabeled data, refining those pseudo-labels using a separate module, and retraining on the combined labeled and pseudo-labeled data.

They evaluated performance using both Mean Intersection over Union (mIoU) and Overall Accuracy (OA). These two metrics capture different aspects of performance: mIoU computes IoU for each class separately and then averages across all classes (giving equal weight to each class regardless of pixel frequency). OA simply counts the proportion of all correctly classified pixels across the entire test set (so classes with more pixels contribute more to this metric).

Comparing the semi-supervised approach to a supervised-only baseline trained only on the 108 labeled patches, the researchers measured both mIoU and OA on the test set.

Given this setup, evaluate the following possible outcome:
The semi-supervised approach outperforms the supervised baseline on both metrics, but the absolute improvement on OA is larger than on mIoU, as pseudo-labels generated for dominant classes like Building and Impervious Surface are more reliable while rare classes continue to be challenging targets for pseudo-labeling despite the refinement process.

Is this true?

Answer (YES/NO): NO